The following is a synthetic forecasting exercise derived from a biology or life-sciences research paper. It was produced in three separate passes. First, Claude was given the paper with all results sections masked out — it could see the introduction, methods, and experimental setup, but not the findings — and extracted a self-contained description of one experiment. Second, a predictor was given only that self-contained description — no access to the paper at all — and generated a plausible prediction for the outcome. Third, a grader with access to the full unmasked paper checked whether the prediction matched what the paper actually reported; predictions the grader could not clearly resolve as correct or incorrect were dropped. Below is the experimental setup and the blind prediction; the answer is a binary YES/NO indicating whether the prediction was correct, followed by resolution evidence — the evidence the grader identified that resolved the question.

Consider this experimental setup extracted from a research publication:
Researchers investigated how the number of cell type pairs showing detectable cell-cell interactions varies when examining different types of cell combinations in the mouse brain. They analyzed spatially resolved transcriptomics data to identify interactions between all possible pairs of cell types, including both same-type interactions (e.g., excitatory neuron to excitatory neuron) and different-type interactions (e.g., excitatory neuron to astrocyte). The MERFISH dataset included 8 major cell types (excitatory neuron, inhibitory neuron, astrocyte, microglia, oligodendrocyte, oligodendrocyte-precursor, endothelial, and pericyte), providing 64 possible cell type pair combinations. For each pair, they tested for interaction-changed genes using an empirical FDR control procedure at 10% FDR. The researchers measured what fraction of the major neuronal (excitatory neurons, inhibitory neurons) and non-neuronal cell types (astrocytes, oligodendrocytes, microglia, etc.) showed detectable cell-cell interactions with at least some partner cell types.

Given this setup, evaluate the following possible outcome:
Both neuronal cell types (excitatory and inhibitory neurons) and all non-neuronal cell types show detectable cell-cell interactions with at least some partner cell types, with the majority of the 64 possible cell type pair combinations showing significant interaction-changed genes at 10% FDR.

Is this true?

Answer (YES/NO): YES